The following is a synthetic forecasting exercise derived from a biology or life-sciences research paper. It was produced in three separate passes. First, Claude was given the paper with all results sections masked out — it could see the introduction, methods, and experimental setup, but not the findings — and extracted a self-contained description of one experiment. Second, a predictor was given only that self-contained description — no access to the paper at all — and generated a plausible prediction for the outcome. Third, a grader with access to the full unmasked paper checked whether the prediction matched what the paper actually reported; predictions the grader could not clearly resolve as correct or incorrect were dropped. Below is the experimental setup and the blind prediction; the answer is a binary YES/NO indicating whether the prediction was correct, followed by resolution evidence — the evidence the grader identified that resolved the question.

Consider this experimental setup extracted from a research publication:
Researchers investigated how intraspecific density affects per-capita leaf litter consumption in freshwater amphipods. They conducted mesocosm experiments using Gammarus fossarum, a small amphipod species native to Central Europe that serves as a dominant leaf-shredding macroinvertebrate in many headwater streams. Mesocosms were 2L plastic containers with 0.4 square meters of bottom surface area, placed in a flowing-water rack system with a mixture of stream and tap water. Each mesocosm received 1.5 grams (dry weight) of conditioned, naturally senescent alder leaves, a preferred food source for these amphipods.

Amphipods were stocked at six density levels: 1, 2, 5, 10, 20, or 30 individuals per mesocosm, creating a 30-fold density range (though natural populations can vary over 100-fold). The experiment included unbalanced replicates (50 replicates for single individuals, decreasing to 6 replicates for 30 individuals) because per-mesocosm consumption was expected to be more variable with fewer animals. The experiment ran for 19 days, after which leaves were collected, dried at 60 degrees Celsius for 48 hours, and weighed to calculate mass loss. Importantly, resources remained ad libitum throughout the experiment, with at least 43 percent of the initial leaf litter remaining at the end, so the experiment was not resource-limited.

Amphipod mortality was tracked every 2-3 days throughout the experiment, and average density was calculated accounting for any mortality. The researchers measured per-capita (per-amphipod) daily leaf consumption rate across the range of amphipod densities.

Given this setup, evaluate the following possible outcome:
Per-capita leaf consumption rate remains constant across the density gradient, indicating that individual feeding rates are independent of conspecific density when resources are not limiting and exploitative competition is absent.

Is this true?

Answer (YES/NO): NO